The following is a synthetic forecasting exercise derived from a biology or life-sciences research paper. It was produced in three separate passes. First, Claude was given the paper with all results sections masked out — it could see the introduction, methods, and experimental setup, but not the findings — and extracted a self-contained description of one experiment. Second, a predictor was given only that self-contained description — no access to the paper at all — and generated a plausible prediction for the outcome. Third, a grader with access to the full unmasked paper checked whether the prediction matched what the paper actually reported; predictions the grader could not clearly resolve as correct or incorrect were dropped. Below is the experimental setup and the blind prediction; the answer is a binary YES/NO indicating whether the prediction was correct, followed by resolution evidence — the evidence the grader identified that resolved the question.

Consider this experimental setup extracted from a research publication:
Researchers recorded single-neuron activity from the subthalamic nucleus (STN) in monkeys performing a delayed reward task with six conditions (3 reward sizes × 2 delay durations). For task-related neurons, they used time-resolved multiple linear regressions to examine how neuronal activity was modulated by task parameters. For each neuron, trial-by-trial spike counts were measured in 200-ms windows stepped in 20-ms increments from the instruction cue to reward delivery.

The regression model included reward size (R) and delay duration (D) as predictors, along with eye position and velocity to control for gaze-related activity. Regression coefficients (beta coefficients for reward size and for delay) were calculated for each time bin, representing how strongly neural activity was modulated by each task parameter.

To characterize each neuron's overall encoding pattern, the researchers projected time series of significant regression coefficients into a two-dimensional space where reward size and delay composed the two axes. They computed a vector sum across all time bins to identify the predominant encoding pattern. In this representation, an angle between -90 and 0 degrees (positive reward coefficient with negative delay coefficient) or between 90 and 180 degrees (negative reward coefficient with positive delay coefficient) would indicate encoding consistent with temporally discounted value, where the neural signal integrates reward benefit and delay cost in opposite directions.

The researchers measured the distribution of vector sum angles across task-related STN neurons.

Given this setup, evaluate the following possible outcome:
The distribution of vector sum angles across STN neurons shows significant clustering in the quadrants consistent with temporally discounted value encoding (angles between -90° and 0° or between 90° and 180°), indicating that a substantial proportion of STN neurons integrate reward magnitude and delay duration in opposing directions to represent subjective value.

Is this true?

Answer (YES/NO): YES